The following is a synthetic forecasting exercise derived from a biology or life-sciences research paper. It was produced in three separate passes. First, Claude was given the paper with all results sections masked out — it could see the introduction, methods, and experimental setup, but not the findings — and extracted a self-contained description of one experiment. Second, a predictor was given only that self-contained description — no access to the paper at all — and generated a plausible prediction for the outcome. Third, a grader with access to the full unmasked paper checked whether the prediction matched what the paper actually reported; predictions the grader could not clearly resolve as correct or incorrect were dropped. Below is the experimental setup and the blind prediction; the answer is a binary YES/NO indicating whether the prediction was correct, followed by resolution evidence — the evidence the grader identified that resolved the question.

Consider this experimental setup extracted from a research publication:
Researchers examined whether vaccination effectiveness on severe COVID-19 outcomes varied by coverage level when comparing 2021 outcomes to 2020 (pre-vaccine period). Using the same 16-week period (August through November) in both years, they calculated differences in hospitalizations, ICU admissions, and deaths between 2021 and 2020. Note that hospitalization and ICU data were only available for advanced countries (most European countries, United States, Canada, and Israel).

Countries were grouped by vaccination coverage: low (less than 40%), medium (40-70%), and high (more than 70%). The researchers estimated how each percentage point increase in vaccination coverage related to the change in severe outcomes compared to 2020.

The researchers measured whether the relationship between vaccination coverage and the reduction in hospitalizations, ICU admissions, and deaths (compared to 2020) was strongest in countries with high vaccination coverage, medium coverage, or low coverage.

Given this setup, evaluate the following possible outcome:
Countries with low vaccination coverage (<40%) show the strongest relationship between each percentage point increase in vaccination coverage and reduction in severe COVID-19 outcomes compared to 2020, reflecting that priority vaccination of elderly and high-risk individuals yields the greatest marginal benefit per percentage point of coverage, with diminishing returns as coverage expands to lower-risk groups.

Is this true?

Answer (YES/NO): NO